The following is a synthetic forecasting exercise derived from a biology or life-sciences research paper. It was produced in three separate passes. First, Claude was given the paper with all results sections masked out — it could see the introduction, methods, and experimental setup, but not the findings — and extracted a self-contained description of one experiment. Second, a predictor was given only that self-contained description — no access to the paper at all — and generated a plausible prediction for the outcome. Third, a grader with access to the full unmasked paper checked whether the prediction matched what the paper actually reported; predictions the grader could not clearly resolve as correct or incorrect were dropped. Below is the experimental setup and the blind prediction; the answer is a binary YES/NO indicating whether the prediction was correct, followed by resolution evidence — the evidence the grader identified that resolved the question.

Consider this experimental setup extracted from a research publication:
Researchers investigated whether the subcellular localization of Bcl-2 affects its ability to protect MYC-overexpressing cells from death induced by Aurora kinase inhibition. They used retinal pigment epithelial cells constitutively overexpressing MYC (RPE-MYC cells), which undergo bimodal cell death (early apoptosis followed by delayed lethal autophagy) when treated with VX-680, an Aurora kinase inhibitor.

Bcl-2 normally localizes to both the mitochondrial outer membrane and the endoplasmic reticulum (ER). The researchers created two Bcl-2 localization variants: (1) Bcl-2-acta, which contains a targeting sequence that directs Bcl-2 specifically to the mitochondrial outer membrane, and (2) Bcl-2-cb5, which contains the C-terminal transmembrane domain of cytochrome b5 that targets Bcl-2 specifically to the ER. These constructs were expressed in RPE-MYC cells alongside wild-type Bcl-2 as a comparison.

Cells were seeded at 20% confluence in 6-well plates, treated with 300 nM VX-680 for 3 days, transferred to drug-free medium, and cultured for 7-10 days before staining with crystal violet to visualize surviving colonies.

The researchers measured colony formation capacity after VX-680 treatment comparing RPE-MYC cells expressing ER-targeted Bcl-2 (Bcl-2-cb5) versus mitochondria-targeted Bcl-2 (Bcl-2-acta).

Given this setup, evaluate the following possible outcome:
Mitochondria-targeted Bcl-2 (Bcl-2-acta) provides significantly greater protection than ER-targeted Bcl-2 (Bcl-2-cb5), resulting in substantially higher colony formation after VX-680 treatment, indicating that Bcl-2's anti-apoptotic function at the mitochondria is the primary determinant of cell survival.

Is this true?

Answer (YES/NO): NO